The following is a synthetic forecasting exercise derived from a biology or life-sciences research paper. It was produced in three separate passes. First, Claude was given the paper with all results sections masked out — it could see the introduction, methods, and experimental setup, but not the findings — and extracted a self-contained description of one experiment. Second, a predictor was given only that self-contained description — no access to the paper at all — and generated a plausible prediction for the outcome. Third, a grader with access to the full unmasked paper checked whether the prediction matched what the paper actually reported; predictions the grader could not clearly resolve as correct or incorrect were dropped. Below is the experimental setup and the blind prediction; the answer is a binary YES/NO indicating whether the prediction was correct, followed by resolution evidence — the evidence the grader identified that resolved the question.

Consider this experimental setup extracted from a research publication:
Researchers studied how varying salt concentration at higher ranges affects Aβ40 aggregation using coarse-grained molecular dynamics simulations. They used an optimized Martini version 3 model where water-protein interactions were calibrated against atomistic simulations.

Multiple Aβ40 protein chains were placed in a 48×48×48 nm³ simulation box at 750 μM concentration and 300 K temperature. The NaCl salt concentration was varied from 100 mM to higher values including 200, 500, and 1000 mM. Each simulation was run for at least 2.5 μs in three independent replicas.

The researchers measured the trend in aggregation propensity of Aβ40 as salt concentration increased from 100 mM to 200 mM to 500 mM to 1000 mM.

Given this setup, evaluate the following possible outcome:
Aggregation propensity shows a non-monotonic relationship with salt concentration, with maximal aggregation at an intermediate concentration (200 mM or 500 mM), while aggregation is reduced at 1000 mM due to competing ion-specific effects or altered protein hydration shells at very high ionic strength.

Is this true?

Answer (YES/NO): NO